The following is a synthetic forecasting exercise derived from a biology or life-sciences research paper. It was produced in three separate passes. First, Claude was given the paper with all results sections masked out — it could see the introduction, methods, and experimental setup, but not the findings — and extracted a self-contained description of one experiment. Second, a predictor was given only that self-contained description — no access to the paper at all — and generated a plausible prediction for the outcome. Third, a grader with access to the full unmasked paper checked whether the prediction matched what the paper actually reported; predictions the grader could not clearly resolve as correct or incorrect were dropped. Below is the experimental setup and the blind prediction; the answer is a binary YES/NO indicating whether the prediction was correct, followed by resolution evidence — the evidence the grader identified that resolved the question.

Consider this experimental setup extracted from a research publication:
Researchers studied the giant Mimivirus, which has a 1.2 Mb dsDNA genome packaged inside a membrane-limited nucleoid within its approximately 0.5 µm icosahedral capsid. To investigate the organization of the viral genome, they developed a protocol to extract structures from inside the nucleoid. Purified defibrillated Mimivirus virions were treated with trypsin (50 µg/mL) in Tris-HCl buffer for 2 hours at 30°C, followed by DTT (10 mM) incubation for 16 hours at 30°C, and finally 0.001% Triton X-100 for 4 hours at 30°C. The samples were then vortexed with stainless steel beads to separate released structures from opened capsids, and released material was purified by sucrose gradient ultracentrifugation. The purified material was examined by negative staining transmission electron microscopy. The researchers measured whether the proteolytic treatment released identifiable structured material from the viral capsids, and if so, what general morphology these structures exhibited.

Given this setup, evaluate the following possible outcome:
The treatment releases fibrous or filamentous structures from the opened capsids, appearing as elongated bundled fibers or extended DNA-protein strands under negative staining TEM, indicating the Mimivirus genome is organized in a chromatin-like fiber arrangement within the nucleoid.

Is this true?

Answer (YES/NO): NO